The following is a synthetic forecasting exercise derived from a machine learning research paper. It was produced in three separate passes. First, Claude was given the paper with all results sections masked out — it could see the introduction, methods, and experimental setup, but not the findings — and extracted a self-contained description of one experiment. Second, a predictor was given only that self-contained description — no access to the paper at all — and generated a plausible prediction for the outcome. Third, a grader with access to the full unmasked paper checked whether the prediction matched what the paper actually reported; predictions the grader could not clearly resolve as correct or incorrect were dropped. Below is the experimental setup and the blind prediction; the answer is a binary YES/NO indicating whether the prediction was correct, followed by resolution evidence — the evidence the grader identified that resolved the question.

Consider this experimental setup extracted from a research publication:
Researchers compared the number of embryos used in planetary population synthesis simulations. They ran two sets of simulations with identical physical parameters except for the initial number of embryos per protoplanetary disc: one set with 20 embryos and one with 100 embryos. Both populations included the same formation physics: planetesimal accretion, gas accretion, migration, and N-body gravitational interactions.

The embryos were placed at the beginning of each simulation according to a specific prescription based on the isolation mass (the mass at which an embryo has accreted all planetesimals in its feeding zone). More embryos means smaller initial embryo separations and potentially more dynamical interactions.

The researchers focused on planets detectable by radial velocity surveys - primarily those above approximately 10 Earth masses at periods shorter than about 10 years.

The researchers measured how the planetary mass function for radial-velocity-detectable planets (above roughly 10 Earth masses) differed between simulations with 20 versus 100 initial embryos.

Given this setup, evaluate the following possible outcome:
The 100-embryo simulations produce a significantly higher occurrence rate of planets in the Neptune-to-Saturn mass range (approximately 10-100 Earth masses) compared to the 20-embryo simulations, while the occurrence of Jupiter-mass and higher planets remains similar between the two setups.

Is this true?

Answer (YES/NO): NO